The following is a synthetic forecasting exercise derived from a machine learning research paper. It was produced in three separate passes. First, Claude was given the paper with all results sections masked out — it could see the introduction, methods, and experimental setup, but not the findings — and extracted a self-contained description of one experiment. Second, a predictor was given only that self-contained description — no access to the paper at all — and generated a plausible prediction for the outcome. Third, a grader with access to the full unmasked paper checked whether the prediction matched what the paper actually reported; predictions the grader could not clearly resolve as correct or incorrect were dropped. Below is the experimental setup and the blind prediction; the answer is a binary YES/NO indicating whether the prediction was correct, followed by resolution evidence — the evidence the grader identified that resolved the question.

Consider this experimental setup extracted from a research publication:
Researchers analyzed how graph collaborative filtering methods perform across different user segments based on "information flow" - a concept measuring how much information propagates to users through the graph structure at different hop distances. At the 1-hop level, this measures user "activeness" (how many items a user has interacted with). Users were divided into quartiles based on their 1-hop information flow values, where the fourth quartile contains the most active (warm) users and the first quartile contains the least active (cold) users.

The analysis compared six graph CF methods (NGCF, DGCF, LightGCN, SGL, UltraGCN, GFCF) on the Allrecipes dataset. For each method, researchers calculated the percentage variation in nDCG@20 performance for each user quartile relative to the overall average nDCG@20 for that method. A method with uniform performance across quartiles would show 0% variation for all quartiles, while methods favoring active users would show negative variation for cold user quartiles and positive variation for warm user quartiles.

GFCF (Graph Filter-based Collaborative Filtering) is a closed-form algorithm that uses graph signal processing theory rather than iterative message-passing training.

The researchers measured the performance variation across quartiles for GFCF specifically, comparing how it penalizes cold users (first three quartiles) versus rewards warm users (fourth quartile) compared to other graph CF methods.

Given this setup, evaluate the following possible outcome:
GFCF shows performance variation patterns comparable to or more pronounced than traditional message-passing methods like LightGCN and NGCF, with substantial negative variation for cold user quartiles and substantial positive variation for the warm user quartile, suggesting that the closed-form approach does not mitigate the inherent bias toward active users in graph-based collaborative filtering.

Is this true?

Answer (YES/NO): YES